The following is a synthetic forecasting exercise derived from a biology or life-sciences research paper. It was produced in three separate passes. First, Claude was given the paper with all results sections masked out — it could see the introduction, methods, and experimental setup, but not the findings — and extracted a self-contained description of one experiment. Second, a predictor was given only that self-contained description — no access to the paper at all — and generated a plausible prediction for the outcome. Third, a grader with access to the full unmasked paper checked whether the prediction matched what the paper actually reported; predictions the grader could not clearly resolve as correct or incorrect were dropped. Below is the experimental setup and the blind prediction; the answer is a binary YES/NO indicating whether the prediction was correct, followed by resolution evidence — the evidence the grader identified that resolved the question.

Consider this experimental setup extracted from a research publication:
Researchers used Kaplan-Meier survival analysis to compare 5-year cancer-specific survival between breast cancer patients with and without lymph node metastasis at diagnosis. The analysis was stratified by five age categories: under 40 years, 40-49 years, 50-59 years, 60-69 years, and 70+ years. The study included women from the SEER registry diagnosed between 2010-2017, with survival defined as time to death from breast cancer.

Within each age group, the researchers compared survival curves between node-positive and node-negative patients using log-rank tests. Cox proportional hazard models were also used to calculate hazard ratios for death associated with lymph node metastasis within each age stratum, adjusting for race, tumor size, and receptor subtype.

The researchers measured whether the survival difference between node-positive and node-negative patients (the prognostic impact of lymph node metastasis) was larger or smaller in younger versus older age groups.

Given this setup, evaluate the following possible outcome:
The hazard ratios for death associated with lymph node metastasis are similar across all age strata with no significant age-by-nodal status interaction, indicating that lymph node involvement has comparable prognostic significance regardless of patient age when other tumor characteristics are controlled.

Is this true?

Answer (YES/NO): NO